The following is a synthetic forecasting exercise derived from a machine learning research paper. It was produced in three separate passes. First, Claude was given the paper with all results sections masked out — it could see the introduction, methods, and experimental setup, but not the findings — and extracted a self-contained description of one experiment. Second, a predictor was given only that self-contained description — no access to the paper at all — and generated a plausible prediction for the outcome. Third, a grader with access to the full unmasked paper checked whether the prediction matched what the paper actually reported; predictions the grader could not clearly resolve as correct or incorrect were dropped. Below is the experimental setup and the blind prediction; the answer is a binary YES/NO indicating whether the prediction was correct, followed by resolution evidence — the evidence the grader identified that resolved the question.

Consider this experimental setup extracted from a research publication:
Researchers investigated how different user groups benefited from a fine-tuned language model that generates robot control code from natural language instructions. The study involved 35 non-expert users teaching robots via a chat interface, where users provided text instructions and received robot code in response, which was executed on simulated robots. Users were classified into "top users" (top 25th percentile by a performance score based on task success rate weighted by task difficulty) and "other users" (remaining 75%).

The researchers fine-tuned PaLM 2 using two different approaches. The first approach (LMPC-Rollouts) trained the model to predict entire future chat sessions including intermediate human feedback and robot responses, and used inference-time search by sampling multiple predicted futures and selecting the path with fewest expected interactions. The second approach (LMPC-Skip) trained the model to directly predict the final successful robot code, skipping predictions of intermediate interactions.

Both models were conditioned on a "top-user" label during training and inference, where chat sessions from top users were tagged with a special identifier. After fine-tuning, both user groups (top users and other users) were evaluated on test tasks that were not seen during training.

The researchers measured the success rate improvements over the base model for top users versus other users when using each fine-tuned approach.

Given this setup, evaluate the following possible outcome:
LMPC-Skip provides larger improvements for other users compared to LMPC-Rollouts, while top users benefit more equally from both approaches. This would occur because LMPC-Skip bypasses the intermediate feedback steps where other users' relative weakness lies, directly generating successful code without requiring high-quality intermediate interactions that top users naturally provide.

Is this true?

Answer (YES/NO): NO